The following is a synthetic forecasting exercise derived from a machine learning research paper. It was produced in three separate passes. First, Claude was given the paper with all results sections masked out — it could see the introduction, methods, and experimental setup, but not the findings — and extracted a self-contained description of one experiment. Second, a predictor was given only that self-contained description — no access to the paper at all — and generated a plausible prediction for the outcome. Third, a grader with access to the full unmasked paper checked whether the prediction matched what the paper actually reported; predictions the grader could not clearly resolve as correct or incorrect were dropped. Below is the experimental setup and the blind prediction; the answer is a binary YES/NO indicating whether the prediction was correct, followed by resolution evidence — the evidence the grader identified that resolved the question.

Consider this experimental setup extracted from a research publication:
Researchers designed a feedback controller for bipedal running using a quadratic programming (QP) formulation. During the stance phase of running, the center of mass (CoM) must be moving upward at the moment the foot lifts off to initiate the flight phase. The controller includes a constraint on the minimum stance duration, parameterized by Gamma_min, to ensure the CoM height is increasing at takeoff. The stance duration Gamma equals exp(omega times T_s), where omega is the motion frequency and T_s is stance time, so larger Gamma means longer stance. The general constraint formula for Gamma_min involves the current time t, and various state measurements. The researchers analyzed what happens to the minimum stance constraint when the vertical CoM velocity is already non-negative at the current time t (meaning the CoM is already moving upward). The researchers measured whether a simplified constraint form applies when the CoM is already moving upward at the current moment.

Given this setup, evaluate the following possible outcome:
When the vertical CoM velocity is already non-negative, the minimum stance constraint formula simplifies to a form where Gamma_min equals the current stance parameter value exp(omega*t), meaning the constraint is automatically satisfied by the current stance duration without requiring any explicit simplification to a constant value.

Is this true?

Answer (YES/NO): YES